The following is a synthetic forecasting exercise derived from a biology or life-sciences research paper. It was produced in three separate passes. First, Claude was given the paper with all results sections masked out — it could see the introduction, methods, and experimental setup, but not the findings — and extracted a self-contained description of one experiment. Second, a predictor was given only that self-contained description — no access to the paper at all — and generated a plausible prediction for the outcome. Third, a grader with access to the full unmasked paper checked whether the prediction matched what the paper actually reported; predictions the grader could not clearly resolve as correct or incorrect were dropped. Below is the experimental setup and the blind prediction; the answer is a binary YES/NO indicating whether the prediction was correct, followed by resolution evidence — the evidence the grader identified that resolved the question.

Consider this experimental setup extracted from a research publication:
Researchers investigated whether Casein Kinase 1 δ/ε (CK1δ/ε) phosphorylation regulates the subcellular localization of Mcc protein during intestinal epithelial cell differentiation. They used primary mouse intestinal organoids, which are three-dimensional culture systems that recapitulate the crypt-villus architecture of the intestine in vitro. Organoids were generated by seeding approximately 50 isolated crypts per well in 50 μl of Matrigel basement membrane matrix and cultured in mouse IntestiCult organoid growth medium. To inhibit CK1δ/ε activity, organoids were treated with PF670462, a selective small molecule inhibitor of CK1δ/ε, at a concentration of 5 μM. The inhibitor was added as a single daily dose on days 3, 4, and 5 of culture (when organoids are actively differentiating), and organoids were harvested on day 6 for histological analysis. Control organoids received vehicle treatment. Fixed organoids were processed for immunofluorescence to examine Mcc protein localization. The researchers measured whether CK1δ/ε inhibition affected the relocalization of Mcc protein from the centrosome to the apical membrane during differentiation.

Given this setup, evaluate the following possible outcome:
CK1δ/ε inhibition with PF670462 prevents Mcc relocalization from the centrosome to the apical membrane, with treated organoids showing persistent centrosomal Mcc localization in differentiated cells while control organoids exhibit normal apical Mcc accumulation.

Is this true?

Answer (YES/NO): NO